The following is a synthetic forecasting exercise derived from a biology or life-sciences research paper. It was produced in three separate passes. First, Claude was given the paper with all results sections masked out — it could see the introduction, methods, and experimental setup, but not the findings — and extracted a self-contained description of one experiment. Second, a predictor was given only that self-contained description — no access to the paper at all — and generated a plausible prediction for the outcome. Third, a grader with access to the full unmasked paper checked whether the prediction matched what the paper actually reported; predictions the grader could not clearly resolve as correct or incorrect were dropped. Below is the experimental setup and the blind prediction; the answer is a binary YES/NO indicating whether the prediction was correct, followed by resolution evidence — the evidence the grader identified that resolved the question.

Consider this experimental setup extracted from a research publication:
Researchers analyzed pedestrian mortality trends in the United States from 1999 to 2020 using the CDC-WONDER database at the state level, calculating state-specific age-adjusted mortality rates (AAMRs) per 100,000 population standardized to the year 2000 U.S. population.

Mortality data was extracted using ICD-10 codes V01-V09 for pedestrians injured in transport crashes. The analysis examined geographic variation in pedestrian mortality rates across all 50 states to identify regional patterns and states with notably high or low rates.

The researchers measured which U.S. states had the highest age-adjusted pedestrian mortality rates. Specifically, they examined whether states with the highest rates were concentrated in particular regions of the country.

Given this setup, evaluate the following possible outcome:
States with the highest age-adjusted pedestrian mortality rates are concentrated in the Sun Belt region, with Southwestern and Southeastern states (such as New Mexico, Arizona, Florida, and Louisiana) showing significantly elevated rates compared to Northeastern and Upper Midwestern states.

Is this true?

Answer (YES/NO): YES